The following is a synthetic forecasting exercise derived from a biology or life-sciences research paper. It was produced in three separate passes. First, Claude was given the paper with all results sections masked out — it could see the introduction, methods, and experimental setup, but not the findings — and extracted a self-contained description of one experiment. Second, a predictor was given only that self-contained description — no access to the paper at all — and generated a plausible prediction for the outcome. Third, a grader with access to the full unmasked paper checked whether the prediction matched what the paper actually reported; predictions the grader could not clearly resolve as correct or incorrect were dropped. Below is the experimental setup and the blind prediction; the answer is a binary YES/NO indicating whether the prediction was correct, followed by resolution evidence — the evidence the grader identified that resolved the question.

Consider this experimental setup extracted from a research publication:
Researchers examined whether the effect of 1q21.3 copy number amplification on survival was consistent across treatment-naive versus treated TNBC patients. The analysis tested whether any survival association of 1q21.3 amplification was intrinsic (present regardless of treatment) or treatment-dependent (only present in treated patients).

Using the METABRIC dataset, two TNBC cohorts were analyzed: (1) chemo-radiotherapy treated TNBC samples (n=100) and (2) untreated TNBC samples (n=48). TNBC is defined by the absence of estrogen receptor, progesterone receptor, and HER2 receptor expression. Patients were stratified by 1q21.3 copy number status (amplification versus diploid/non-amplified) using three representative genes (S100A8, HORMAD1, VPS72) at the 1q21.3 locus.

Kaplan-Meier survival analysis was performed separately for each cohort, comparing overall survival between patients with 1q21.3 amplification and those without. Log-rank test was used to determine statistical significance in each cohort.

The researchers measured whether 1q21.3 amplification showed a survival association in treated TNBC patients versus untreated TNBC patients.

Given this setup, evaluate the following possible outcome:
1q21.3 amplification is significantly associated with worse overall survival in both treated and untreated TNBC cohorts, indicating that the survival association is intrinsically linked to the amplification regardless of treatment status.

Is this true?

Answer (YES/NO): NO